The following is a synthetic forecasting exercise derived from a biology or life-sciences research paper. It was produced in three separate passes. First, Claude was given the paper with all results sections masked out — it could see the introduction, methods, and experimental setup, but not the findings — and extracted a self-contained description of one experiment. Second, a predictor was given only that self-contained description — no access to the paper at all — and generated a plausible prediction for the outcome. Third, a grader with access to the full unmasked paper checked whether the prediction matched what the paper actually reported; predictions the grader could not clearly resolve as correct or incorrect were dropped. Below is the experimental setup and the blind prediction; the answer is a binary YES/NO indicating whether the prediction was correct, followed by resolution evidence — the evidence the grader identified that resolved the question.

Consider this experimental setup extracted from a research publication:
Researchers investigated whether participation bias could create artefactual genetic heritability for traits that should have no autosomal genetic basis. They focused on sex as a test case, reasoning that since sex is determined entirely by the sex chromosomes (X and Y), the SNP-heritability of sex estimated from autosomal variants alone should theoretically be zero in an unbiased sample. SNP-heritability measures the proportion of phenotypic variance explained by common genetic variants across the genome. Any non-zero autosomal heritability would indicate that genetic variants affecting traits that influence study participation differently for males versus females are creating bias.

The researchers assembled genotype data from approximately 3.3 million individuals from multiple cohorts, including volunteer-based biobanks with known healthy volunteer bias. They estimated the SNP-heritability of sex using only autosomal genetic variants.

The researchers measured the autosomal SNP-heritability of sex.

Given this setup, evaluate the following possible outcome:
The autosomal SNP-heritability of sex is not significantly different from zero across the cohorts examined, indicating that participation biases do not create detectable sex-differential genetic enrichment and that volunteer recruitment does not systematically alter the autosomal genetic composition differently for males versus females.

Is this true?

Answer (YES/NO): NO